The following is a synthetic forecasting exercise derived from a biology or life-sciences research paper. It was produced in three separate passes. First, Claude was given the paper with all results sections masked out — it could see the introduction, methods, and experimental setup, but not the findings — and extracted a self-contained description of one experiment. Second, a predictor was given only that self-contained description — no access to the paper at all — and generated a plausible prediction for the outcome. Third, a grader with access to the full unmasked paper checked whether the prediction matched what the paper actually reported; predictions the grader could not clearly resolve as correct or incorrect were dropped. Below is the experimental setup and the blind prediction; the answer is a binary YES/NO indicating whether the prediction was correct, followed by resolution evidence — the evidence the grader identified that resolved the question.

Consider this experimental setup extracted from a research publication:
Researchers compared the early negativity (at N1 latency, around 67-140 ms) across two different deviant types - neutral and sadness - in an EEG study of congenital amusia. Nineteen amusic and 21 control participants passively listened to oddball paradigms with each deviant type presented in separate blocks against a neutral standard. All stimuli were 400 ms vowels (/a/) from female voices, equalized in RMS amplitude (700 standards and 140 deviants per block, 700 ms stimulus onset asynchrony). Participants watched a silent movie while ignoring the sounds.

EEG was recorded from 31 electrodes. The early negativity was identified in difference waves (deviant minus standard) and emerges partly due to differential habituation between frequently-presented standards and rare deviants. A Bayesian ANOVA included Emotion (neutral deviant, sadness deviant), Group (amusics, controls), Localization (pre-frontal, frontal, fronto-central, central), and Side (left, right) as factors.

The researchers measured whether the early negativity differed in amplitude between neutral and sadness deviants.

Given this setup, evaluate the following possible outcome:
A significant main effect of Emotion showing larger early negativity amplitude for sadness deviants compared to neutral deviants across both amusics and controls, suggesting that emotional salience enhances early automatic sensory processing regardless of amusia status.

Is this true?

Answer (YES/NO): NO